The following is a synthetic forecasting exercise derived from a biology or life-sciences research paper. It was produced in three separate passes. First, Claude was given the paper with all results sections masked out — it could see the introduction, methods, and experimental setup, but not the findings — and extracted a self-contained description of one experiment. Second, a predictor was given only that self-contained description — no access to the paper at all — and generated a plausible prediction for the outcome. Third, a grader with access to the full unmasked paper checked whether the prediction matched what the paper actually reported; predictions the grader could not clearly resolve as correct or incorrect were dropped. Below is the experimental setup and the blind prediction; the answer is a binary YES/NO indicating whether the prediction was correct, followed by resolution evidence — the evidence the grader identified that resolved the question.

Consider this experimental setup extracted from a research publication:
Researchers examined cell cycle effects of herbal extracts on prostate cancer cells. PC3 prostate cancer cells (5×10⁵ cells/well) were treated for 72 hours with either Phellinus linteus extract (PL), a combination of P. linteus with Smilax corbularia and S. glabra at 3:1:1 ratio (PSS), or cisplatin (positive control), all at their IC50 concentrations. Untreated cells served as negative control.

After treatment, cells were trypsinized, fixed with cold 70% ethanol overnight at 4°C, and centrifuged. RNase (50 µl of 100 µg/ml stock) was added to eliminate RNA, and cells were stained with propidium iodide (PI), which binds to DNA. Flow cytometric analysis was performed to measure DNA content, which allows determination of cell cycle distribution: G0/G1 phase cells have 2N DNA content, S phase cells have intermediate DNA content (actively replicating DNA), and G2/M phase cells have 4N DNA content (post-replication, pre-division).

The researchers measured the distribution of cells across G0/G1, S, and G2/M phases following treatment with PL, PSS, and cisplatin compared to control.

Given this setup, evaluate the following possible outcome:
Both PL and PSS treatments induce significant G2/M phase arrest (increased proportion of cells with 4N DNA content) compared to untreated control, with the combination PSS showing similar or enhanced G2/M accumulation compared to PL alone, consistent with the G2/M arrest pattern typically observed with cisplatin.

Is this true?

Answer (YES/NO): NO